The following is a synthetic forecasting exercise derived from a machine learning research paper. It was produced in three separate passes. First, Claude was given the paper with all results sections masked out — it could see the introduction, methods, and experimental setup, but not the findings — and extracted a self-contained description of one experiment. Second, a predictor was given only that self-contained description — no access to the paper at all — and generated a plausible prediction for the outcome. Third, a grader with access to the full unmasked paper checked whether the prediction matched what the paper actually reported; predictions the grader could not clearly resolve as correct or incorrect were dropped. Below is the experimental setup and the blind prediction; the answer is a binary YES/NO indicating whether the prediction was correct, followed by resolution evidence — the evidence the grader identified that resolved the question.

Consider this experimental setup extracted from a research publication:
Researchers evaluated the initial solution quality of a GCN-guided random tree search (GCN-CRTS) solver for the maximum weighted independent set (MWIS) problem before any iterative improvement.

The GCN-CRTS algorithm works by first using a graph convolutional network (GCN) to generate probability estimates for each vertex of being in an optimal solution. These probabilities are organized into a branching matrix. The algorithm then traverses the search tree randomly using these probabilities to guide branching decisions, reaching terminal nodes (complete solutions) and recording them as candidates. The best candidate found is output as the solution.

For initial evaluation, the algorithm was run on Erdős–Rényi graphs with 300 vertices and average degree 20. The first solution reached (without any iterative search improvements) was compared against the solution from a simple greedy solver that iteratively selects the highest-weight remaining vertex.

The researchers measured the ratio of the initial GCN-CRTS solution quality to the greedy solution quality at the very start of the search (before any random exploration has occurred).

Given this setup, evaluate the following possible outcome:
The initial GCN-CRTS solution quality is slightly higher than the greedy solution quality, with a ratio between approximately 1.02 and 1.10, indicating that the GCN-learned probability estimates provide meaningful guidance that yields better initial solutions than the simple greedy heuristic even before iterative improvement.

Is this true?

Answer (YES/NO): NO